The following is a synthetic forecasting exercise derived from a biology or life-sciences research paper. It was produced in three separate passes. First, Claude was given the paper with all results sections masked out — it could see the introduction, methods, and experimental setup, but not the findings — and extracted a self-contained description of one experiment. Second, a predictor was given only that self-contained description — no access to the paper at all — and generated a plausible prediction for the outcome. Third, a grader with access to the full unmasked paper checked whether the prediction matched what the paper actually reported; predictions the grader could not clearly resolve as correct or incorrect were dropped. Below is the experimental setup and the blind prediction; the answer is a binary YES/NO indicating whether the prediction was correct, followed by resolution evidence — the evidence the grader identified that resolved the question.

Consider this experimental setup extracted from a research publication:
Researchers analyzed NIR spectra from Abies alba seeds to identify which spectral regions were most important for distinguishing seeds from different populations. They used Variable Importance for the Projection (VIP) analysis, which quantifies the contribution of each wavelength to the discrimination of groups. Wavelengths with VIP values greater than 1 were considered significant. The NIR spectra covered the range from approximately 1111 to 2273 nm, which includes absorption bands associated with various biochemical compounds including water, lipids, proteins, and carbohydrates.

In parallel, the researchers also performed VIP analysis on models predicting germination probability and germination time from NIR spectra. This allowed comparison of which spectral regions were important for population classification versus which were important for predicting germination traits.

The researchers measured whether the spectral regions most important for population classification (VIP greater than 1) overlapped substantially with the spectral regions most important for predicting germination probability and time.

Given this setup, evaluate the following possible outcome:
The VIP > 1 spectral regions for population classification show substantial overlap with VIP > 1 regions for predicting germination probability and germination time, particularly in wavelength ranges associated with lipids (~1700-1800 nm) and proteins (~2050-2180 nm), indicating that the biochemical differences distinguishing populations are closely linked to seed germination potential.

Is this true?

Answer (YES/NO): YES